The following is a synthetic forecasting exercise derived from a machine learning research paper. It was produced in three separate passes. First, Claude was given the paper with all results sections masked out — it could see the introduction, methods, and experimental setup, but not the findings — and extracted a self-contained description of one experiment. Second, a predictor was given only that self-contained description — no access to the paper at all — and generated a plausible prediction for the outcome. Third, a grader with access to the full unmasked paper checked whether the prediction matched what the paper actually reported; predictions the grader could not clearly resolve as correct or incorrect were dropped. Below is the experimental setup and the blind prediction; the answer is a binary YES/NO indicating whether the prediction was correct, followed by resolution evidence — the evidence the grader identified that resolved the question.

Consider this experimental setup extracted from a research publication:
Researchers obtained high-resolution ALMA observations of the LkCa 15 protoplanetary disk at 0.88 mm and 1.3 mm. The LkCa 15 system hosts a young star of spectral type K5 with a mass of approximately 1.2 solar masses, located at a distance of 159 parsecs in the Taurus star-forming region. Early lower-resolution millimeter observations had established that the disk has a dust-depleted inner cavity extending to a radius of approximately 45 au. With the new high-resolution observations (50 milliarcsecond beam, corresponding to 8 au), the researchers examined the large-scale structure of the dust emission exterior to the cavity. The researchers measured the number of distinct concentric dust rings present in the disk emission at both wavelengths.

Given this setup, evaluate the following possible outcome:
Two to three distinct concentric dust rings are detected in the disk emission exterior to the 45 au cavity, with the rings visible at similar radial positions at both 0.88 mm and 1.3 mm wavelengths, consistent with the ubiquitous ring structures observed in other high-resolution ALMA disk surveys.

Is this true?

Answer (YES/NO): NO